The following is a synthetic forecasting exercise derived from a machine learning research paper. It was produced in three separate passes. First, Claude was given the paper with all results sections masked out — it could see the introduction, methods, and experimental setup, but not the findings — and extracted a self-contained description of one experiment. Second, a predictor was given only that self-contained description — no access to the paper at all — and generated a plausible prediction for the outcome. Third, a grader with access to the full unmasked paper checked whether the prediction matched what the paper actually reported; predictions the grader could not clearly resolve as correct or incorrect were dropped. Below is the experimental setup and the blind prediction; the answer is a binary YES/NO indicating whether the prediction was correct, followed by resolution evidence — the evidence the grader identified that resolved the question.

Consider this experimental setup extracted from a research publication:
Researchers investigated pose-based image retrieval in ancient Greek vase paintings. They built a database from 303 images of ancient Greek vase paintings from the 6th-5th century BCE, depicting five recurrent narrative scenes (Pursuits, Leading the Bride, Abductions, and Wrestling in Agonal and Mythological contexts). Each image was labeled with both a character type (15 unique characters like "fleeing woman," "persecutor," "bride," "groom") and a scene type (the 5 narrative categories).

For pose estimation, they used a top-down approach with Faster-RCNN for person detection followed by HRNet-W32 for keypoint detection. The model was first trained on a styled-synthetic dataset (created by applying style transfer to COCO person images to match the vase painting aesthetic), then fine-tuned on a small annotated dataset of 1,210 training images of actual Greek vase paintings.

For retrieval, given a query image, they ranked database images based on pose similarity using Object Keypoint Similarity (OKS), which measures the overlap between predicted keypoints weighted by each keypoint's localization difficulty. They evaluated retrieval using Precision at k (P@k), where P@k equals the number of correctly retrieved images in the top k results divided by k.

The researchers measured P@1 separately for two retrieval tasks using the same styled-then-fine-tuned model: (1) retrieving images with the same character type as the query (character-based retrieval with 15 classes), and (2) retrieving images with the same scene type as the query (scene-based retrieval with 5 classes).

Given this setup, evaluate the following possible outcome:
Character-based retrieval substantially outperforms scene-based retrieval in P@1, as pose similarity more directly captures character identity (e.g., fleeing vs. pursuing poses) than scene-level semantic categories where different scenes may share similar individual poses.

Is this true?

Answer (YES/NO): NO